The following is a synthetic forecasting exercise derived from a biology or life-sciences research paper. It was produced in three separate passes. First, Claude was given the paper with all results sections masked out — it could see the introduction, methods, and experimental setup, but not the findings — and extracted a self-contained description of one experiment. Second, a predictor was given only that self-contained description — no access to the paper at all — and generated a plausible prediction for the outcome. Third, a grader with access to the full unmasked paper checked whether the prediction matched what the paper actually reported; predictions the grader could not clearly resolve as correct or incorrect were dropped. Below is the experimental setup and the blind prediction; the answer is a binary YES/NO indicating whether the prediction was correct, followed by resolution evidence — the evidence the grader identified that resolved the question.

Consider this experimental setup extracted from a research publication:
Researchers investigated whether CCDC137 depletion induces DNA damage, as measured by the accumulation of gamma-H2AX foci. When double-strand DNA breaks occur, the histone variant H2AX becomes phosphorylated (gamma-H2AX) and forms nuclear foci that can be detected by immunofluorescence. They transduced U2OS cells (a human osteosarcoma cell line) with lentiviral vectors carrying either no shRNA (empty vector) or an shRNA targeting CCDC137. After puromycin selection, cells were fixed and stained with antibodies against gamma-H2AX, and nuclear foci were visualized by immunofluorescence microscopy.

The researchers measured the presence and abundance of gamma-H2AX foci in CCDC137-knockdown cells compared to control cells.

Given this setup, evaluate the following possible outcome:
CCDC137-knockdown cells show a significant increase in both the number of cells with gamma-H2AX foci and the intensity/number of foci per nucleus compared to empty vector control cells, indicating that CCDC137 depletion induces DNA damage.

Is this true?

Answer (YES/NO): YES